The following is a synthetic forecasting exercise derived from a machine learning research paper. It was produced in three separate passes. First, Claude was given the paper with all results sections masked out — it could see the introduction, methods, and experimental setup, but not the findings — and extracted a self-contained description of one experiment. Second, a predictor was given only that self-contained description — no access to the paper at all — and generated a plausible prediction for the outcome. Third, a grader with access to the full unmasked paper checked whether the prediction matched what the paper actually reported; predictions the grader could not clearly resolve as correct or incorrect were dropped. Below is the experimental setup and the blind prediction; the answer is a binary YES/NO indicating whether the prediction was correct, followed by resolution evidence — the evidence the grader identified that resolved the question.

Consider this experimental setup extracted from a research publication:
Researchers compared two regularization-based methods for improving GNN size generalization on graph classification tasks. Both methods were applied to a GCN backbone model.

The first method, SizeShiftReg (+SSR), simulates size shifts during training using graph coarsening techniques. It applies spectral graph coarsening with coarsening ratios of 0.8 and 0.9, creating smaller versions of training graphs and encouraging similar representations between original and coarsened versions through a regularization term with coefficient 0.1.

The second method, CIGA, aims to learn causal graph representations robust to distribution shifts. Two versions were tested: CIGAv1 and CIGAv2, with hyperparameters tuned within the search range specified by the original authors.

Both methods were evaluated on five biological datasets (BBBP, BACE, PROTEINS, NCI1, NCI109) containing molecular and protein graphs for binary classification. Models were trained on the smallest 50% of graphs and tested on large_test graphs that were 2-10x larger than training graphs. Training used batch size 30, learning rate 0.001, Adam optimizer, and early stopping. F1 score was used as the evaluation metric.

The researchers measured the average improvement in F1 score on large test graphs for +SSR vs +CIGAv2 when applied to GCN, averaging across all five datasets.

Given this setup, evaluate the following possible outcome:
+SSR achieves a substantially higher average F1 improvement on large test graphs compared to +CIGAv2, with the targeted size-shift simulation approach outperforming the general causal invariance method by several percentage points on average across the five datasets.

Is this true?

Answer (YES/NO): NO